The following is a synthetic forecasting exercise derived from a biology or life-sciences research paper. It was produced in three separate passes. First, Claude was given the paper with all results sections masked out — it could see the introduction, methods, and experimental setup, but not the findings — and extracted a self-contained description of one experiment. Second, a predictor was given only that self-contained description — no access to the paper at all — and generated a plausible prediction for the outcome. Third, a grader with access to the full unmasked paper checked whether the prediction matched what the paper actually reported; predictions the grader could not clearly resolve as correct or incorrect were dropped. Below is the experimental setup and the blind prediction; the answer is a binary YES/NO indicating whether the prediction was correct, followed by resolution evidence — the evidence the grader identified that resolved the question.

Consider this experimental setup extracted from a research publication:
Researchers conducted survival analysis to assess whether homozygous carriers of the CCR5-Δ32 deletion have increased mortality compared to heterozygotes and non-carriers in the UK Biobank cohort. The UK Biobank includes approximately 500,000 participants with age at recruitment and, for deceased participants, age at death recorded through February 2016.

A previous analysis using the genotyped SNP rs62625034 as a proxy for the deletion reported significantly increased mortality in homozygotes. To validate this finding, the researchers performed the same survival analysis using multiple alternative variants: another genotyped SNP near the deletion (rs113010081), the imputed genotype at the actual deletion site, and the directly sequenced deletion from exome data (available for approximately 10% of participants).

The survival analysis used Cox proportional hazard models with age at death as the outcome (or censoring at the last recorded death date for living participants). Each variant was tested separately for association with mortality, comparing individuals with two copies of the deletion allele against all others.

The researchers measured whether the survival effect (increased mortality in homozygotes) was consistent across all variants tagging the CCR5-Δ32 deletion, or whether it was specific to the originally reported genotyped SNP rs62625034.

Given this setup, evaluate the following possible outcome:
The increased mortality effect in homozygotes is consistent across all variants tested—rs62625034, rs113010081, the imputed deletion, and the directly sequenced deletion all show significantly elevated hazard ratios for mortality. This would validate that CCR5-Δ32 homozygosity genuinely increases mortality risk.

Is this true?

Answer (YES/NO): NO